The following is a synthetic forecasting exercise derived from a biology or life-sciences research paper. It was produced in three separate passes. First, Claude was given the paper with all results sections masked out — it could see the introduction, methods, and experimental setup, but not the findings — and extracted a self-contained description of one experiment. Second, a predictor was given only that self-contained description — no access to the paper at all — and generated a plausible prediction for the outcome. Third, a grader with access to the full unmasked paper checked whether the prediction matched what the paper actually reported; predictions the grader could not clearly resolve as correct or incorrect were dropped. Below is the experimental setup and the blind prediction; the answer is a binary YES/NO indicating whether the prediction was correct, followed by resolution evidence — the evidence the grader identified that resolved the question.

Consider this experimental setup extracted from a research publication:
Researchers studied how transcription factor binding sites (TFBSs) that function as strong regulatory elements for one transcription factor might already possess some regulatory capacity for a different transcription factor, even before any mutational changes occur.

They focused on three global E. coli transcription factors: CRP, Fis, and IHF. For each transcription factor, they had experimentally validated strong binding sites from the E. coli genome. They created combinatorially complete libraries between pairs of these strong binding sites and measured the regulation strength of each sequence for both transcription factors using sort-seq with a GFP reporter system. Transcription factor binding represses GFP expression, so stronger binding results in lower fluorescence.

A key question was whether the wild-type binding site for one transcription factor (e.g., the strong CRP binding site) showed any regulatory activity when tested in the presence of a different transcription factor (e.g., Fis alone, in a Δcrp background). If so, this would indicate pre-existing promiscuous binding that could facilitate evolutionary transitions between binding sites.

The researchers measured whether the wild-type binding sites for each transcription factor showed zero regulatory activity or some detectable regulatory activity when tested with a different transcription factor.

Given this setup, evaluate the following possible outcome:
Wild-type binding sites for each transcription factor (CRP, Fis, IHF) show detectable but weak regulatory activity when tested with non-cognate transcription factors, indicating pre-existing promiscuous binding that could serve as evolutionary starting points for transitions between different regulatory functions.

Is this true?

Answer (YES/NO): NO